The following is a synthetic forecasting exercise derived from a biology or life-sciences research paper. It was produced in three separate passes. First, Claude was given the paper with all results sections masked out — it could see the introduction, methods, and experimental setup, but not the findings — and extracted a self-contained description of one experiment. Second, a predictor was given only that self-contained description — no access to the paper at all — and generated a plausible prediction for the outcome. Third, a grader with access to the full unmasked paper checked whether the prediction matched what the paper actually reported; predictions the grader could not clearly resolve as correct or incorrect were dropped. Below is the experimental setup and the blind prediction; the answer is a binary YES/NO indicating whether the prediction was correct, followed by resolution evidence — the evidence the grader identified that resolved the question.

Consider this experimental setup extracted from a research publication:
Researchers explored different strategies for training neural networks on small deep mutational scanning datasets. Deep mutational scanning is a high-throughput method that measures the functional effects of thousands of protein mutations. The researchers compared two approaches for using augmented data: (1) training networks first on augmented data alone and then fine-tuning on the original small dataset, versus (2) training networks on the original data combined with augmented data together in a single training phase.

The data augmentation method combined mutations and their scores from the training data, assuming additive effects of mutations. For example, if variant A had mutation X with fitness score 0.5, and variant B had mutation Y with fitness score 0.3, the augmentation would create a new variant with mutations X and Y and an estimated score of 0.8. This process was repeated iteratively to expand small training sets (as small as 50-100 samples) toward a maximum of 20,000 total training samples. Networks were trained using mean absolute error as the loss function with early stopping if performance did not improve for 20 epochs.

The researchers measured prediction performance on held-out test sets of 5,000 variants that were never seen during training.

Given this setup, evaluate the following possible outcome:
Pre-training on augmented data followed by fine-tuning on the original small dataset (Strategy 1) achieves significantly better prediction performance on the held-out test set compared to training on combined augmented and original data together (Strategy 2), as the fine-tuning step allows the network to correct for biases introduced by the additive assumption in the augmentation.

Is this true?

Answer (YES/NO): NO